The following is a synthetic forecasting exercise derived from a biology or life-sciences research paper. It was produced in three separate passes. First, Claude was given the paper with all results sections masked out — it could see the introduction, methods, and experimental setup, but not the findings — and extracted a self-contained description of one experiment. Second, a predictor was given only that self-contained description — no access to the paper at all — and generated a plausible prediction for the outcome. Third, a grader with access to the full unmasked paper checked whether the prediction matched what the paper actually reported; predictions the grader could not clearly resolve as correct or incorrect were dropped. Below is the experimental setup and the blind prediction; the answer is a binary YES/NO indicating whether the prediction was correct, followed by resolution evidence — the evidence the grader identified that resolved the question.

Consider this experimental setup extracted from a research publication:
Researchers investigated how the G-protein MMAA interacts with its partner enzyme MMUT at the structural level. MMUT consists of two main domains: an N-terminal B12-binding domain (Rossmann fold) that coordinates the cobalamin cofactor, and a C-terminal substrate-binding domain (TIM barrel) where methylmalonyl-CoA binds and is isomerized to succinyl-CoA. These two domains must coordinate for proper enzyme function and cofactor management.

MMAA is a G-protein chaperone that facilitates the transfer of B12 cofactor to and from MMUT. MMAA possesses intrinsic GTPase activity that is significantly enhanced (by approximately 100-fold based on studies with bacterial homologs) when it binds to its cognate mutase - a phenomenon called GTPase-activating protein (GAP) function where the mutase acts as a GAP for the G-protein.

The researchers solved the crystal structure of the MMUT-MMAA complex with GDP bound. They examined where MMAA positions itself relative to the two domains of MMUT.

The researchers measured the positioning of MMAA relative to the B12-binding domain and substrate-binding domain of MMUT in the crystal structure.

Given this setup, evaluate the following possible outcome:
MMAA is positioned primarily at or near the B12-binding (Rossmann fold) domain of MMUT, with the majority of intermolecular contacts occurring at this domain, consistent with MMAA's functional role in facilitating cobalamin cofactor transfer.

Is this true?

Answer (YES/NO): NO